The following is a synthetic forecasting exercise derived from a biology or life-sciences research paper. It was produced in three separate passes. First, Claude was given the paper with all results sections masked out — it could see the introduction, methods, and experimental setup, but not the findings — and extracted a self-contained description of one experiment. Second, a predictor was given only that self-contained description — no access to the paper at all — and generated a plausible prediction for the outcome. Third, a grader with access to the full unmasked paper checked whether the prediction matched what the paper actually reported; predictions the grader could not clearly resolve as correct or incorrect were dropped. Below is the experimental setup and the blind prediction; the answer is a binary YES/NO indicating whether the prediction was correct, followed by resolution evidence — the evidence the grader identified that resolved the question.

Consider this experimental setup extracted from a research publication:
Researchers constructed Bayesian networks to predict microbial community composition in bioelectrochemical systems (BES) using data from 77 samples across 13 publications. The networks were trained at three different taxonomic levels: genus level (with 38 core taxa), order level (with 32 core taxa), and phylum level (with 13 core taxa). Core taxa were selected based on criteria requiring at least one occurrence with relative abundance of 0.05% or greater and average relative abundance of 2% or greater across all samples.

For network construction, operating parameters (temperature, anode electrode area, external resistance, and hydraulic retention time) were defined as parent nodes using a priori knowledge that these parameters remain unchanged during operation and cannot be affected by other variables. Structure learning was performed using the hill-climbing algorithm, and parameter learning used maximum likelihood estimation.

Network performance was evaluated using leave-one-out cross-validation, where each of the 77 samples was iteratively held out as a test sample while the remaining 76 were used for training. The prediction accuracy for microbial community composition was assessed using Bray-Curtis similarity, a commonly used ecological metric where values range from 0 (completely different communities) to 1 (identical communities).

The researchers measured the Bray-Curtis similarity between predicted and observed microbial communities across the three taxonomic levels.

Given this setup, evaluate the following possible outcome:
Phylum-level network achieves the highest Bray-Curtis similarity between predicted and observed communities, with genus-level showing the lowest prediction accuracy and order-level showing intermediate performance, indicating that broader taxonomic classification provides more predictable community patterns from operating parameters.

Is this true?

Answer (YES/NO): NO